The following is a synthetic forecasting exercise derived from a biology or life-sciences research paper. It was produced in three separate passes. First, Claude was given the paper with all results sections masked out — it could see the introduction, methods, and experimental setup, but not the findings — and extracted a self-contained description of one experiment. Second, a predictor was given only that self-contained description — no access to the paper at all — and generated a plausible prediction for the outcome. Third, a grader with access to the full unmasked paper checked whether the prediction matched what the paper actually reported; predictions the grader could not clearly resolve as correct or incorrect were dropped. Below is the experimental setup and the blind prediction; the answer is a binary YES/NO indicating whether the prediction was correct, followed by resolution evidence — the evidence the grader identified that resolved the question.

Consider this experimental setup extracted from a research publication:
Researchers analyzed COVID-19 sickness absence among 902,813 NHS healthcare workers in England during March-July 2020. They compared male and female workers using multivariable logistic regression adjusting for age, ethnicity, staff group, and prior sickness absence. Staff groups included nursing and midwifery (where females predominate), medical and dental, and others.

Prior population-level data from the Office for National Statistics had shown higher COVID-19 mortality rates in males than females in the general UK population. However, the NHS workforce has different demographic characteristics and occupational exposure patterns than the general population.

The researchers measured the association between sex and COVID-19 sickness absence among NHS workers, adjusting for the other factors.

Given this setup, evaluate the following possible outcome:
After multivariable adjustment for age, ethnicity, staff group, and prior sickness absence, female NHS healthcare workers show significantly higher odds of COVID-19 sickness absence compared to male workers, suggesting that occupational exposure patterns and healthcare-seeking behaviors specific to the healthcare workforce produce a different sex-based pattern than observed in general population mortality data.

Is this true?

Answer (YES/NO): NO